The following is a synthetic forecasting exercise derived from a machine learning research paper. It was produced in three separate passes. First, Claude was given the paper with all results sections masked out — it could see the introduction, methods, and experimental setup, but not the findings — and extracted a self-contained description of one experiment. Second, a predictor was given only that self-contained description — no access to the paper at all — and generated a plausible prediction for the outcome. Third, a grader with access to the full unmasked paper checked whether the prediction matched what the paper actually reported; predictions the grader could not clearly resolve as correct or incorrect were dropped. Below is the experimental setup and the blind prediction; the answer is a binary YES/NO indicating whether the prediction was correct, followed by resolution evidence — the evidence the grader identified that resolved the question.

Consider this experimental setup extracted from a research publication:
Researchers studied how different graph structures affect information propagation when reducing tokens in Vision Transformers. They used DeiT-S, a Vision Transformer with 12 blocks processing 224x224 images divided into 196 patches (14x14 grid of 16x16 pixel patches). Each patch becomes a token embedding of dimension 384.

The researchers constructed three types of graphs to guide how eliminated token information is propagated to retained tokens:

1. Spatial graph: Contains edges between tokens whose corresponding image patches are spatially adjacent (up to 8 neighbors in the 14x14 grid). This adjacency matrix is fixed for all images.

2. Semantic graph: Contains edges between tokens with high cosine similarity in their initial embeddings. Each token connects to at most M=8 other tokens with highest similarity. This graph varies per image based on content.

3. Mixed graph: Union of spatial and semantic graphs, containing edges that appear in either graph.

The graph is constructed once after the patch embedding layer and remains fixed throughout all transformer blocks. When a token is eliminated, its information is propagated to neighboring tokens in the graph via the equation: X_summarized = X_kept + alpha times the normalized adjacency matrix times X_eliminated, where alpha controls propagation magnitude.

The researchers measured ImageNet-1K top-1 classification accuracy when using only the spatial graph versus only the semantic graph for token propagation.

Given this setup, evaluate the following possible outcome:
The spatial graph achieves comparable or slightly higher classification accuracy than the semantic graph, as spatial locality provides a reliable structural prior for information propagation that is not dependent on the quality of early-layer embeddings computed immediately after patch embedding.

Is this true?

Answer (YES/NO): NO